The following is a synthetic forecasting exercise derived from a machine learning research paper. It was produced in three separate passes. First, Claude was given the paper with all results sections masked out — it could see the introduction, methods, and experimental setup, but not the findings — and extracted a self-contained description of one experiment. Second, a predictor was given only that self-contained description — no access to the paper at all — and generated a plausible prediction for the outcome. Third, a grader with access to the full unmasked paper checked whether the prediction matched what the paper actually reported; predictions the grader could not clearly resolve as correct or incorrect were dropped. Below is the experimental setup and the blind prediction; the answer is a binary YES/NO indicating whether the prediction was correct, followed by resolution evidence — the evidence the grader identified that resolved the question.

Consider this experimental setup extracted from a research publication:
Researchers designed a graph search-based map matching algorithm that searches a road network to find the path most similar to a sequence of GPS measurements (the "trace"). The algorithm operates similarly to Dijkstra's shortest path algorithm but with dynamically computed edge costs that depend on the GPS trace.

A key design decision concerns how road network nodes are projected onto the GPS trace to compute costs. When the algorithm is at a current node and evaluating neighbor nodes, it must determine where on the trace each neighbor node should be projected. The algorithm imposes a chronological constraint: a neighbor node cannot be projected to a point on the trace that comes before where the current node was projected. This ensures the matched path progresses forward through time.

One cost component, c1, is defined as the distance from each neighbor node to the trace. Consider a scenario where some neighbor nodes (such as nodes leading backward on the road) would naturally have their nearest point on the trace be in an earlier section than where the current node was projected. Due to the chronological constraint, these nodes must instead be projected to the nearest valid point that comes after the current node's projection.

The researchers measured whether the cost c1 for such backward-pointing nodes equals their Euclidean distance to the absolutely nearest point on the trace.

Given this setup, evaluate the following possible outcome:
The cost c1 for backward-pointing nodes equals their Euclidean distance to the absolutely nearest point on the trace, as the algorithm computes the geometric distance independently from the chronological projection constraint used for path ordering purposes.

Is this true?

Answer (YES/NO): NO